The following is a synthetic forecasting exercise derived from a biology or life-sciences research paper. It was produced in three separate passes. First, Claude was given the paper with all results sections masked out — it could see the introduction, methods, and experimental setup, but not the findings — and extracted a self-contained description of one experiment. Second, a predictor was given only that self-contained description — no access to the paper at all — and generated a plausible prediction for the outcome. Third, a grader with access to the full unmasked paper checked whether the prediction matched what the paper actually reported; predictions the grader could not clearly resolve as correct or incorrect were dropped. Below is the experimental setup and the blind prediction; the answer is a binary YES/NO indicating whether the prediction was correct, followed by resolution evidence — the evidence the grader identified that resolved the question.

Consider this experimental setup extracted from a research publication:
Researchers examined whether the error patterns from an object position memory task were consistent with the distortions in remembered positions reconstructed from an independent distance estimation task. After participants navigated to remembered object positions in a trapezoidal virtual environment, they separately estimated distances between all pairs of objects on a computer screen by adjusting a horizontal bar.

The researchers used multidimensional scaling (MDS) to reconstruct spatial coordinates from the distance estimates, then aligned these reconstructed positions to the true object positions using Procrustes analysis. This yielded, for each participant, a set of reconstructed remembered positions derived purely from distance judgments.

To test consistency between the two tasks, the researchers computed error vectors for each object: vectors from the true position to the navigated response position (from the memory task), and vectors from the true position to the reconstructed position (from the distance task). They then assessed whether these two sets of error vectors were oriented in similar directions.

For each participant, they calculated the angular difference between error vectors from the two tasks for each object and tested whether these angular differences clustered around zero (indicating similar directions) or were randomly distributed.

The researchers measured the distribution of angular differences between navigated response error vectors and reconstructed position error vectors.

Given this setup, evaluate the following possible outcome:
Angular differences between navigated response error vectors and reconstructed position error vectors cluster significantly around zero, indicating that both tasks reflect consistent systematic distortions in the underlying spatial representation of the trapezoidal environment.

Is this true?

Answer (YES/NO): YES